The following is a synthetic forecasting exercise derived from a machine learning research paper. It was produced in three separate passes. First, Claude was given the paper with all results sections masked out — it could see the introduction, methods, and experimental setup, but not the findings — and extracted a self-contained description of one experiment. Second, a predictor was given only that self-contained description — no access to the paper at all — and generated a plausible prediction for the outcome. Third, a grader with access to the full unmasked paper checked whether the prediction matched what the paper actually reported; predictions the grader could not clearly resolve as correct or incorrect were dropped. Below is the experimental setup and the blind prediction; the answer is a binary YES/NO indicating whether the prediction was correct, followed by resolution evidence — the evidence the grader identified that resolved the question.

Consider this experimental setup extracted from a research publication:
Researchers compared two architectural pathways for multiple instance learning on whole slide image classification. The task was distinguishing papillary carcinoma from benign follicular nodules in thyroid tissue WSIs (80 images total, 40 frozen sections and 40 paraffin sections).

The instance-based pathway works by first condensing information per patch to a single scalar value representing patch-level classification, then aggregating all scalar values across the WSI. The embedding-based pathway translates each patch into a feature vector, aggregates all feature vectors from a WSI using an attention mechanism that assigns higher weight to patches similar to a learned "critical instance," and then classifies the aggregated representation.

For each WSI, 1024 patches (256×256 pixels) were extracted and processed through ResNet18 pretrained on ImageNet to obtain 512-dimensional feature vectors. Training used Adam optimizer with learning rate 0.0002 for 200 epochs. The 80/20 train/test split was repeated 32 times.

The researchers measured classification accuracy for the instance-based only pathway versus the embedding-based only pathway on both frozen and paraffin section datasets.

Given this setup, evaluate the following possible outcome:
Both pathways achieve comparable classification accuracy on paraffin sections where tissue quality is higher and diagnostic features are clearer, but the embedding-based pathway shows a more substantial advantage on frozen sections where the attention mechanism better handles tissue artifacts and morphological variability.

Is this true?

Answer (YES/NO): NO